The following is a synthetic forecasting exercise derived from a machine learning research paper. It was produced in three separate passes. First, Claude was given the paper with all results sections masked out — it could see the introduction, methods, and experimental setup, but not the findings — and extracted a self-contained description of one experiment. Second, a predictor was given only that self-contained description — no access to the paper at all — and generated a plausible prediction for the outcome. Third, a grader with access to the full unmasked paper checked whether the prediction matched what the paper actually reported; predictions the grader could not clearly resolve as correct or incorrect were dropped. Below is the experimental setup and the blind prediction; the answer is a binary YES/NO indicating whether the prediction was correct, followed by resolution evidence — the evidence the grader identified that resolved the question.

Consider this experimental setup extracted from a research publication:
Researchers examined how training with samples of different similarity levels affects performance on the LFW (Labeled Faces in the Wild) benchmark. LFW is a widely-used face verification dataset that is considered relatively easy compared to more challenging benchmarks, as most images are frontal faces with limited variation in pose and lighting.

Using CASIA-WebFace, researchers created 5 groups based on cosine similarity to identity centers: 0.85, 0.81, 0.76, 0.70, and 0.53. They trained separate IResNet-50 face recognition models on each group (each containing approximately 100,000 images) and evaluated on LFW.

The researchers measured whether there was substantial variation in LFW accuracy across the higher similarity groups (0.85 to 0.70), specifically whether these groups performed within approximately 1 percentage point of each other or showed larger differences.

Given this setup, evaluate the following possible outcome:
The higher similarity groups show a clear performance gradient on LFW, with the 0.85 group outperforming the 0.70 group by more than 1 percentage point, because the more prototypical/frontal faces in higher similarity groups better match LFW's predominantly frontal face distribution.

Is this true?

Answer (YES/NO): NO